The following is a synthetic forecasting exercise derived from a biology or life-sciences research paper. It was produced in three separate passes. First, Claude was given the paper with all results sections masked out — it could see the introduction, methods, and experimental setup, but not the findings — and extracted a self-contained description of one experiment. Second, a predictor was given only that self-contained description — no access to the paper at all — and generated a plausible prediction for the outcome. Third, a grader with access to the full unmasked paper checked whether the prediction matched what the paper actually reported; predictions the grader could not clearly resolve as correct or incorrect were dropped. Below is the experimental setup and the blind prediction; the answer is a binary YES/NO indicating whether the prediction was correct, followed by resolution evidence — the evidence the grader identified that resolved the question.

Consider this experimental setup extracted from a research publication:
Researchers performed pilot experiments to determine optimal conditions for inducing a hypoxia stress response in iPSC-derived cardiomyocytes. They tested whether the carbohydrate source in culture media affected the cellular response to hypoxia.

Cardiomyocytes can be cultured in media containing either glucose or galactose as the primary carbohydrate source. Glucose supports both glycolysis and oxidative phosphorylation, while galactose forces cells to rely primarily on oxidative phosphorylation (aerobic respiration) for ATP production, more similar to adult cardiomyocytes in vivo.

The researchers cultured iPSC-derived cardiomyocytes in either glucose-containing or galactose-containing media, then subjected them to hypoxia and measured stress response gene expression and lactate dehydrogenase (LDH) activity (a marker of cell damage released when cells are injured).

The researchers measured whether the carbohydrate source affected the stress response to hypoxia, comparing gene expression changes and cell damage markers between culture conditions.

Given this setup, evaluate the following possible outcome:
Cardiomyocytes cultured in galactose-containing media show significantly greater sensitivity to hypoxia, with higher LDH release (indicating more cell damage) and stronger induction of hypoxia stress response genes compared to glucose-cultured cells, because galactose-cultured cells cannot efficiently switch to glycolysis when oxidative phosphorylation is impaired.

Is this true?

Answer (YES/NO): YES